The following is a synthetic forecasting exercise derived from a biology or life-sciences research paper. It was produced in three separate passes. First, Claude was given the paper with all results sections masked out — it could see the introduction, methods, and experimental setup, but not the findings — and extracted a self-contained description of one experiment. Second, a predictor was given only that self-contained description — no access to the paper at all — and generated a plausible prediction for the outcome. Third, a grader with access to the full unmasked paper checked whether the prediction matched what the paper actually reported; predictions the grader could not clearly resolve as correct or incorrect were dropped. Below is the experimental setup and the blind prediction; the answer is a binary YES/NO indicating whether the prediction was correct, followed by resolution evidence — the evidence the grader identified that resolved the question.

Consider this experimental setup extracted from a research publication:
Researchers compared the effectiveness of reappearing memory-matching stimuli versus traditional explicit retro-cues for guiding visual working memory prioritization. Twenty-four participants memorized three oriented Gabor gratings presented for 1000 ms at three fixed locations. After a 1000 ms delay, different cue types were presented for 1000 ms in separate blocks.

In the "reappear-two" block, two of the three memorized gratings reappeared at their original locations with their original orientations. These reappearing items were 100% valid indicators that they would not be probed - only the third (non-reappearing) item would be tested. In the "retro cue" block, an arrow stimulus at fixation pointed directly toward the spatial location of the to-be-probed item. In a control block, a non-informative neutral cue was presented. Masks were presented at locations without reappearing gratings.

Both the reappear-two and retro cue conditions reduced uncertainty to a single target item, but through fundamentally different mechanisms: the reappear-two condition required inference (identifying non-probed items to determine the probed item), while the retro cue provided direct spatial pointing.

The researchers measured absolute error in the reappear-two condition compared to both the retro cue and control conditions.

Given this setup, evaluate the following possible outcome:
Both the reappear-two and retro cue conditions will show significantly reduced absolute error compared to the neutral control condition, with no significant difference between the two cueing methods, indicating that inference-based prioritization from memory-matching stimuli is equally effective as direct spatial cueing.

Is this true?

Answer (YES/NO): YES